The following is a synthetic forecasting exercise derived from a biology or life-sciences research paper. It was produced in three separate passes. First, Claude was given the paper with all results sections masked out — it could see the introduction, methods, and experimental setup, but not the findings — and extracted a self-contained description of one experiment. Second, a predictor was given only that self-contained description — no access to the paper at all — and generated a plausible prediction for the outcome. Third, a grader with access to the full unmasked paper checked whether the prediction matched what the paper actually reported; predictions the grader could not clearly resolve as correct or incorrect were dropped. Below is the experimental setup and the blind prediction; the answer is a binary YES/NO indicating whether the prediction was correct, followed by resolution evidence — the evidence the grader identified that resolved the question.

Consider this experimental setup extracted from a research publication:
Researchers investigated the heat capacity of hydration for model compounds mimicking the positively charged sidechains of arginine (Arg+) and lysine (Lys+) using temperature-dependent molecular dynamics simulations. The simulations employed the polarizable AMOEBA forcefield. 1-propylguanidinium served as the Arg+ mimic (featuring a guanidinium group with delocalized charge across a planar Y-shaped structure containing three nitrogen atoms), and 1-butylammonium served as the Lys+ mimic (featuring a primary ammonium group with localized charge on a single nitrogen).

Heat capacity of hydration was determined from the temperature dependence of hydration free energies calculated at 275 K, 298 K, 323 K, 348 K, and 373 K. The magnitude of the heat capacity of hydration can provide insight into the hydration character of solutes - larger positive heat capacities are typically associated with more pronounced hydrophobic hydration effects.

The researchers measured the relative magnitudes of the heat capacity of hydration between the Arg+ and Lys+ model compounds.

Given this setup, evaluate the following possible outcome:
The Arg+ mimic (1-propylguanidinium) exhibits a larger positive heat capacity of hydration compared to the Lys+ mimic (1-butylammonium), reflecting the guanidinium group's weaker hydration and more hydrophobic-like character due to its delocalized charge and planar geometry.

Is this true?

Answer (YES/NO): YES